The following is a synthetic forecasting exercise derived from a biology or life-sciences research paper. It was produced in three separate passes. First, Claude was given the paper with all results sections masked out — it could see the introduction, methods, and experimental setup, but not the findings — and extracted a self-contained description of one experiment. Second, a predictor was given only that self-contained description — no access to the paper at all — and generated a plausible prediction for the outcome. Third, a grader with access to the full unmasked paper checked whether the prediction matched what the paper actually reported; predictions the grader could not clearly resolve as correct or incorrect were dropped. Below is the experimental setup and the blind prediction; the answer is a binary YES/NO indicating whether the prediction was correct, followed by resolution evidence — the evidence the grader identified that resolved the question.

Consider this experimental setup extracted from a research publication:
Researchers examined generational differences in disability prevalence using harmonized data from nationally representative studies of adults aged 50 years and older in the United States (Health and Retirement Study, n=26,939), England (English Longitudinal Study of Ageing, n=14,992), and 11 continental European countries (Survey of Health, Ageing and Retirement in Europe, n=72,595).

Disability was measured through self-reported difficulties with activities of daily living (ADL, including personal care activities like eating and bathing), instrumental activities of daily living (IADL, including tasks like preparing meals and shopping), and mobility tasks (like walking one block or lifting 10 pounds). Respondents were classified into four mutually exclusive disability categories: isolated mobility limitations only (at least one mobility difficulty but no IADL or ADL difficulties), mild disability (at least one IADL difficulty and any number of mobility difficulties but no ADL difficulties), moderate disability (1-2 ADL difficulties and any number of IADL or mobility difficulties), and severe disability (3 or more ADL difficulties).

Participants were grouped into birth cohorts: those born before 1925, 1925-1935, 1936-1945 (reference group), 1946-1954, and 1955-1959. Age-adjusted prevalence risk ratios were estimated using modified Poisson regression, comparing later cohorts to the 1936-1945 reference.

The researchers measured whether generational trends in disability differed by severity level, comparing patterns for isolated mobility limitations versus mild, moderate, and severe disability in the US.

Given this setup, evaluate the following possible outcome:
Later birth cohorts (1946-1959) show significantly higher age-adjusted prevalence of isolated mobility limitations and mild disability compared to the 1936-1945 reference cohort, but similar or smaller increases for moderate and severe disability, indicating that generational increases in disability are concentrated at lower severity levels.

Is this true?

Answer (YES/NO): NO